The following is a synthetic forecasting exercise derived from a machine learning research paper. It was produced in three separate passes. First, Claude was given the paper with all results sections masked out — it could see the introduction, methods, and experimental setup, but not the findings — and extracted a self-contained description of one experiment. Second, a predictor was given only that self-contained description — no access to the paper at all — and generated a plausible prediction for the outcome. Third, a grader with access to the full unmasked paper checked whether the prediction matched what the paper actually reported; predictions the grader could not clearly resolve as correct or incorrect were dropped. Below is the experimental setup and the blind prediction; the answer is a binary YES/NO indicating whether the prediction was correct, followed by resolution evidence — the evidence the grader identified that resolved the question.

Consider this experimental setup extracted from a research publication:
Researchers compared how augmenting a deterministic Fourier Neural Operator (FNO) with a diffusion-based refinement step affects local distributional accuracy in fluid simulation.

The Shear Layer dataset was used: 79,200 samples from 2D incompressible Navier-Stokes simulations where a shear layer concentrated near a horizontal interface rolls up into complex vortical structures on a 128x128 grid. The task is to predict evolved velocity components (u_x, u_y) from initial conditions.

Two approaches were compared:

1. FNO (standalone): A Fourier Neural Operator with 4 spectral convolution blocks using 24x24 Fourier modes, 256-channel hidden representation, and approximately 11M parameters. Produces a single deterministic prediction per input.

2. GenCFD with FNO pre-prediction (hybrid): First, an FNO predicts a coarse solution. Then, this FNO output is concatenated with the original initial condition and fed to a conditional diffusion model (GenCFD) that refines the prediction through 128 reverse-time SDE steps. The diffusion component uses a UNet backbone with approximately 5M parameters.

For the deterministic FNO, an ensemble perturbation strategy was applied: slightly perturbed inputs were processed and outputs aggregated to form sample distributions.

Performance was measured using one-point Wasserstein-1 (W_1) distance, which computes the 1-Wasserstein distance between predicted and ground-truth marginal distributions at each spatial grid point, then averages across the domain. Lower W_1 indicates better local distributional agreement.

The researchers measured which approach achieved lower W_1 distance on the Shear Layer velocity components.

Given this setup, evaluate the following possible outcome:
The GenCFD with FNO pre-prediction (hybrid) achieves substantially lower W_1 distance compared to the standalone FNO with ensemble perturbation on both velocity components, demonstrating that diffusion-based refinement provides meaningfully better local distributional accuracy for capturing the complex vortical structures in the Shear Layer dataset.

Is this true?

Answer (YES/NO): NO